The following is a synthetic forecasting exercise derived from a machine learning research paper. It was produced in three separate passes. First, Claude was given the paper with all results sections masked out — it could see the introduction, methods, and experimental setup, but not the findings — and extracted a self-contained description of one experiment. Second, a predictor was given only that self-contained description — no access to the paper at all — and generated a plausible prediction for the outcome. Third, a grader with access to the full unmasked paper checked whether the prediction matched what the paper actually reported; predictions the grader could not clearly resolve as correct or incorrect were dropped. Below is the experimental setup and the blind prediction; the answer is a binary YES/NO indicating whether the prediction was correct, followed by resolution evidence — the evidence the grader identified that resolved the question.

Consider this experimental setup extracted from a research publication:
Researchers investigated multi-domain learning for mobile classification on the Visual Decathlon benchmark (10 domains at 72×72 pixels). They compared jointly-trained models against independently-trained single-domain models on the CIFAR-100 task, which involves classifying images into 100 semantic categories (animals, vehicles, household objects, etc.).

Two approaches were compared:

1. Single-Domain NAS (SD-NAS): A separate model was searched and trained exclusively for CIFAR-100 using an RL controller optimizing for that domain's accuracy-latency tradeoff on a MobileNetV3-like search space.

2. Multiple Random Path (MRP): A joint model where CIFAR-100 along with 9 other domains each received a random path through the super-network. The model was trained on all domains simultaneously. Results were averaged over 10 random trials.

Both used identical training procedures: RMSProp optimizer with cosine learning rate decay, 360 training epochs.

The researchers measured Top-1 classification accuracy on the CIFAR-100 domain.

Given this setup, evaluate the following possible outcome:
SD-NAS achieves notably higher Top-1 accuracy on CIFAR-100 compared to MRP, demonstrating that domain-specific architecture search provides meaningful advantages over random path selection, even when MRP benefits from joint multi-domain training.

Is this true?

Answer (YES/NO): YES